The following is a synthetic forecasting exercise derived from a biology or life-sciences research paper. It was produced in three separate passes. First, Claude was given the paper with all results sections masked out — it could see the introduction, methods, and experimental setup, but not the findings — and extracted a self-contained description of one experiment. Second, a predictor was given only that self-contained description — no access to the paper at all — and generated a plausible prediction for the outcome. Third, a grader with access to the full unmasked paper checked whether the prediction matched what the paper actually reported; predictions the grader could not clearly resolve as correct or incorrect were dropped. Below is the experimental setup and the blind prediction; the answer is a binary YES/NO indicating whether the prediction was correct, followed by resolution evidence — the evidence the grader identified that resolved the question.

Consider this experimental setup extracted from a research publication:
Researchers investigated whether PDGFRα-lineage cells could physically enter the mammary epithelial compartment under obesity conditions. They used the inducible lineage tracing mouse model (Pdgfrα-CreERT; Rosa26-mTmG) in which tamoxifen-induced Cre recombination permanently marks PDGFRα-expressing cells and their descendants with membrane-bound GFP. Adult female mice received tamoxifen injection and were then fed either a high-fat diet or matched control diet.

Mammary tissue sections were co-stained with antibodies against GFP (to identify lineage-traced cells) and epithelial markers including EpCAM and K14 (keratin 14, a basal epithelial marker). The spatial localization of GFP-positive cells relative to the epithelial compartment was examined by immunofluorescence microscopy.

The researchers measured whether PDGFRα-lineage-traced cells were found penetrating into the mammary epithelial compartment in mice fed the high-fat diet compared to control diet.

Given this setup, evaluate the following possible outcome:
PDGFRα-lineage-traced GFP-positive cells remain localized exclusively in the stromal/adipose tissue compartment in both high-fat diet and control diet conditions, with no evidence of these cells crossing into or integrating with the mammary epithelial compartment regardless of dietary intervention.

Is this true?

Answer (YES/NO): NO